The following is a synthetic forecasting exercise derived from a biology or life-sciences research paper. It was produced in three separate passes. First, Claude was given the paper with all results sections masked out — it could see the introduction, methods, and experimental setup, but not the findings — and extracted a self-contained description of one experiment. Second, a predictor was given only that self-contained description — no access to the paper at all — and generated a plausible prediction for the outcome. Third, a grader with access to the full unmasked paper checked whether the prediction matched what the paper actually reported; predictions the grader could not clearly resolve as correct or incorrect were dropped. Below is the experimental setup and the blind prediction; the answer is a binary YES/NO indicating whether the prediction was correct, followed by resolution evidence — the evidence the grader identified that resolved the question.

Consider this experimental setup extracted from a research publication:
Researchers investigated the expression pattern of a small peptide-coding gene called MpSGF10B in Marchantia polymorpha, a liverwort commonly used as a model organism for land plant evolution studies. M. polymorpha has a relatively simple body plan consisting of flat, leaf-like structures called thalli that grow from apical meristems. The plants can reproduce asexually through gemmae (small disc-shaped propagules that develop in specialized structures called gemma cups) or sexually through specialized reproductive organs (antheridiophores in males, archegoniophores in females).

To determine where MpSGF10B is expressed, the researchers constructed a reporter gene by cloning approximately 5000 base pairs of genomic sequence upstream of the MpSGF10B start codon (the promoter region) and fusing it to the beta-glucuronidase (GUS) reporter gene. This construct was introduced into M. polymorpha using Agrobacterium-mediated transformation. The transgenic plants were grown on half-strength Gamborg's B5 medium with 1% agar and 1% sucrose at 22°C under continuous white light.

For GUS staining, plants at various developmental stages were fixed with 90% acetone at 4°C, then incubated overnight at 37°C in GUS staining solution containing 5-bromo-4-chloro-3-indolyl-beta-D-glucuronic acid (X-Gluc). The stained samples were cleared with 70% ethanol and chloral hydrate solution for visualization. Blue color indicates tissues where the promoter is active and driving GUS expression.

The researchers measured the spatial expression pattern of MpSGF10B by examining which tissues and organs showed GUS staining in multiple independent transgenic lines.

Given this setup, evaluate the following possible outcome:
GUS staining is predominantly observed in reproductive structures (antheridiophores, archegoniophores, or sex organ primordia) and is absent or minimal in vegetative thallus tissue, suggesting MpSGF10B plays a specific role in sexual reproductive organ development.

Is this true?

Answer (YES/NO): NO